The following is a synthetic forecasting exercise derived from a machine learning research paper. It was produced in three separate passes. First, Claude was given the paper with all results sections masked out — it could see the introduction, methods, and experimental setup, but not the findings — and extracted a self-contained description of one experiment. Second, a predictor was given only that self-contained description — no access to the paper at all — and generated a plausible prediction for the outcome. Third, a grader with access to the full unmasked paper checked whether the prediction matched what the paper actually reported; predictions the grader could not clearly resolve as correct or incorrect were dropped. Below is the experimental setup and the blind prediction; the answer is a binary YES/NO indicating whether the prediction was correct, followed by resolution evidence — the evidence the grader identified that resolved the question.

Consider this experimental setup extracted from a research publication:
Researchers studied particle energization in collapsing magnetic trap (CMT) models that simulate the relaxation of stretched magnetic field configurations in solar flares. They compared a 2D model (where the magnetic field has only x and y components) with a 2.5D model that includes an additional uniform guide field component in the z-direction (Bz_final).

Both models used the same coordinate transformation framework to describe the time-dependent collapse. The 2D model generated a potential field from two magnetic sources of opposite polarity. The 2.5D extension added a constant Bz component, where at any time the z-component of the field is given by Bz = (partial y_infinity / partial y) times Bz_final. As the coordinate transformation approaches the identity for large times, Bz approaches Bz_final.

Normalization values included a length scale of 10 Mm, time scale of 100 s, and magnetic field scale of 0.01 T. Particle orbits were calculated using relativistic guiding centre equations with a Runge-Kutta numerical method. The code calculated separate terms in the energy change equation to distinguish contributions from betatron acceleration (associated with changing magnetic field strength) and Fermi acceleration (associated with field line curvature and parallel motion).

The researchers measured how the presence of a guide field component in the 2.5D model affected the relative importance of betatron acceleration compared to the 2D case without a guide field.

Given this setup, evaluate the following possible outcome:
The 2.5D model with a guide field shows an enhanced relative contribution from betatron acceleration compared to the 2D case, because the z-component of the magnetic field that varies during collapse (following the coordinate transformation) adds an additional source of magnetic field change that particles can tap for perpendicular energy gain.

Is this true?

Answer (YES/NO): YES